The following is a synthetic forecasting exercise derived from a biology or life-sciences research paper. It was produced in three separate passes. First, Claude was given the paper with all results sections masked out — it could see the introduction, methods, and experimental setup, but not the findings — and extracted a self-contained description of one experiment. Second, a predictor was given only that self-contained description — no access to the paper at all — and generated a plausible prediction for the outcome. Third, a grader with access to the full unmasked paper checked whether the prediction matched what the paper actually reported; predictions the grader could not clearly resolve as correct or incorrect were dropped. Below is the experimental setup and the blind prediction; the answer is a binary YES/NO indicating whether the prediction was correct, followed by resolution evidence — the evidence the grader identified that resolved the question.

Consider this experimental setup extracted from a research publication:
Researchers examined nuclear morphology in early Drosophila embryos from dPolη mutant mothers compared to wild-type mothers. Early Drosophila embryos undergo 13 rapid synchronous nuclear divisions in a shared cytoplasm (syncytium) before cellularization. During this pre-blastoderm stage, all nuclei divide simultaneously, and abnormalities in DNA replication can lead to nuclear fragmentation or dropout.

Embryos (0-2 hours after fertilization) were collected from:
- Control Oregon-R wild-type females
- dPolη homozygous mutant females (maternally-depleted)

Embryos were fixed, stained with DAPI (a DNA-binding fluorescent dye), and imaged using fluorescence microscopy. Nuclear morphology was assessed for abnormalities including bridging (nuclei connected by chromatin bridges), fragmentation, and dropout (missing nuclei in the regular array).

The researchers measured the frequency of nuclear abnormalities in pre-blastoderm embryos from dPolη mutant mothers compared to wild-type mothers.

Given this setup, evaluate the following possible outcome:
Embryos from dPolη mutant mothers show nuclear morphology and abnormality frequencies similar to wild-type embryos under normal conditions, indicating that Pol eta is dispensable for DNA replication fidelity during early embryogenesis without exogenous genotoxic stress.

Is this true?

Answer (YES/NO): NO